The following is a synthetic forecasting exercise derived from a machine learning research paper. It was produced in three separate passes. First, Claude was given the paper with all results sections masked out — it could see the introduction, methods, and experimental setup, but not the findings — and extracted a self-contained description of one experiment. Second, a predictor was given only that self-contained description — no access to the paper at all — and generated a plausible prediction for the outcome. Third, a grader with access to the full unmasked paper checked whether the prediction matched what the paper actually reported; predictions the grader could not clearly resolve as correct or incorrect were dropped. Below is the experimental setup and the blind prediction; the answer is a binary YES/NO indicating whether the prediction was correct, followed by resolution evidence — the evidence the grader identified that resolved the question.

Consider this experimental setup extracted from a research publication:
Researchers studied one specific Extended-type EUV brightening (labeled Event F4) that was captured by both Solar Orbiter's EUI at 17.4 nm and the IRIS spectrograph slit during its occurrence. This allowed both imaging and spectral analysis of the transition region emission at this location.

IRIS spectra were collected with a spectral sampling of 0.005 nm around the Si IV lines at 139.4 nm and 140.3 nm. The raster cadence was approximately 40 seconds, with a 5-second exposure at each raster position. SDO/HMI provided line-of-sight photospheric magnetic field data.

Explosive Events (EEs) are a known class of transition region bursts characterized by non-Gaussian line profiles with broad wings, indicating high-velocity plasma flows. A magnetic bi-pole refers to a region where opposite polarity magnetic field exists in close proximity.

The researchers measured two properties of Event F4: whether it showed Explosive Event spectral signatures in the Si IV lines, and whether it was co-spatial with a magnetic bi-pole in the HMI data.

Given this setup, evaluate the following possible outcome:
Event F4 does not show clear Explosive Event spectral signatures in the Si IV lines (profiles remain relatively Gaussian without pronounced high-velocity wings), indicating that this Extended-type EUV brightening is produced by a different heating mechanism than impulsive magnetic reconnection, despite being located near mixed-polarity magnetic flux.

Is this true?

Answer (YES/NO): NO